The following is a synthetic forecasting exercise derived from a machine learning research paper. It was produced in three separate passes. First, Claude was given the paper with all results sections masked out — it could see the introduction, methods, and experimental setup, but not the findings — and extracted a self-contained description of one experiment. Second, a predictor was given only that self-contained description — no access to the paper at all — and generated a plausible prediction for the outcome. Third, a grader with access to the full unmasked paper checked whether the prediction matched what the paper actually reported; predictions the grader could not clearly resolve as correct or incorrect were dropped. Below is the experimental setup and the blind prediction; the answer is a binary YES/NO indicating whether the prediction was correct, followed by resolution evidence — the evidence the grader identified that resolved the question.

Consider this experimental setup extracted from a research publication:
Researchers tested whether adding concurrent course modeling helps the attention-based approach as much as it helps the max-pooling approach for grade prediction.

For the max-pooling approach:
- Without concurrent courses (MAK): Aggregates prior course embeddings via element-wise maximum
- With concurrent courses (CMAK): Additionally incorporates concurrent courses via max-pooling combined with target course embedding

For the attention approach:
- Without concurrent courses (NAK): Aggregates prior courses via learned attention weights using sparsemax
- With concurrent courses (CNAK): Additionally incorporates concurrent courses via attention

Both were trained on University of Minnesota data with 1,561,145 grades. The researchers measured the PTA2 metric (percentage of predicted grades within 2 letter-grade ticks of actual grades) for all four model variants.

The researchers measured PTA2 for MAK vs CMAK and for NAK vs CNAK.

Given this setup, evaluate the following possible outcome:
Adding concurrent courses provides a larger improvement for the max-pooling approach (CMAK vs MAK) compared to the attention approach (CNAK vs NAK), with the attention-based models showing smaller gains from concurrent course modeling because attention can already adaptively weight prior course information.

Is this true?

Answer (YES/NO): YES